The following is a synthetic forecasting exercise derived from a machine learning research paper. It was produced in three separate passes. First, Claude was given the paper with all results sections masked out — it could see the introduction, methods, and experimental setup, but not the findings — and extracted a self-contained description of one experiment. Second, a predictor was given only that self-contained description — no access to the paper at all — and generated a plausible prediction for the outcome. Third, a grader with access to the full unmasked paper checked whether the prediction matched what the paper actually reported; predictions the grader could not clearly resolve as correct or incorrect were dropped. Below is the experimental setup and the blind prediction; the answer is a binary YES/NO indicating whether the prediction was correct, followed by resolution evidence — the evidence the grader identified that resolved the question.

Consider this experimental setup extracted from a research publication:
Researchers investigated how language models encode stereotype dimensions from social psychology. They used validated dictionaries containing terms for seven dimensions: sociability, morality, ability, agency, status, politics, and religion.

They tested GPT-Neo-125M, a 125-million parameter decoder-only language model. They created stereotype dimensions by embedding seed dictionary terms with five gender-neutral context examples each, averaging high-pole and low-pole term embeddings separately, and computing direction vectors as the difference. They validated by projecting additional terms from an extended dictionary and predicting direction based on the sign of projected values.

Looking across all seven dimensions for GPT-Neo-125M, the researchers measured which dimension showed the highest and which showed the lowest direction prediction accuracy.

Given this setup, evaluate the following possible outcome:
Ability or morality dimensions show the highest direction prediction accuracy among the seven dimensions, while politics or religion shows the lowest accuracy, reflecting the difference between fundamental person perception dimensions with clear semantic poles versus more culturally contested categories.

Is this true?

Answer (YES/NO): YES